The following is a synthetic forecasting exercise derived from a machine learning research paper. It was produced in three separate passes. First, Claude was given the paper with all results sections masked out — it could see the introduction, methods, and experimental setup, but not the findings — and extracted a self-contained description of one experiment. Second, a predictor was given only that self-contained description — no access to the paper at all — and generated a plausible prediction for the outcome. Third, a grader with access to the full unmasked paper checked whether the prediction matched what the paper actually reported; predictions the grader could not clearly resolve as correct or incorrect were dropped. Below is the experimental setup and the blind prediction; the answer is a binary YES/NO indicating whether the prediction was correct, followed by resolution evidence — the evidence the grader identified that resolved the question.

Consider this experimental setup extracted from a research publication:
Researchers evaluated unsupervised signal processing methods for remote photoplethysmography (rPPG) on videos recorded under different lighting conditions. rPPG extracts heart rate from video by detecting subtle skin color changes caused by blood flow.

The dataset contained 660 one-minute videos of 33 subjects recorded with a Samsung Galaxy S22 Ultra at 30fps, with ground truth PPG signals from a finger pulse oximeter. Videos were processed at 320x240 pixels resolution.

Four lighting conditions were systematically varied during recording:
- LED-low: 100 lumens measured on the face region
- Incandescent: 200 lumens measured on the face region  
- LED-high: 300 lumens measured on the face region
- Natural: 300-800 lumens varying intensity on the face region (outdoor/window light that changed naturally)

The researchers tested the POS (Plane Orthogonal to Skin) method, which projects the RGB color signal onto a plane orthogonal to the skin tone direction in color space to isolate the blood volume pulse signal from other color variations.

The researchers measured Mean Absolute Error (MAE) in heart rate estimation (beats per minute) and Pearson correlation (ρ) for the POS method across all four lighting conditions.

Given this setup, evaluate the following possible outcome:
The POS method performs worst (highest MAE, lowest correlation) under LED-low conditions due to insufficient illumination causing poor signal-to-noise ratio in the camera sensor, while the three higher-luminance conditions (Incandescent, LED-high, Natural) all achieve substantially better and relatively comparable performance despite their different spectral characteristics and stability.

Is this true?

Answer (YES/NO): NO